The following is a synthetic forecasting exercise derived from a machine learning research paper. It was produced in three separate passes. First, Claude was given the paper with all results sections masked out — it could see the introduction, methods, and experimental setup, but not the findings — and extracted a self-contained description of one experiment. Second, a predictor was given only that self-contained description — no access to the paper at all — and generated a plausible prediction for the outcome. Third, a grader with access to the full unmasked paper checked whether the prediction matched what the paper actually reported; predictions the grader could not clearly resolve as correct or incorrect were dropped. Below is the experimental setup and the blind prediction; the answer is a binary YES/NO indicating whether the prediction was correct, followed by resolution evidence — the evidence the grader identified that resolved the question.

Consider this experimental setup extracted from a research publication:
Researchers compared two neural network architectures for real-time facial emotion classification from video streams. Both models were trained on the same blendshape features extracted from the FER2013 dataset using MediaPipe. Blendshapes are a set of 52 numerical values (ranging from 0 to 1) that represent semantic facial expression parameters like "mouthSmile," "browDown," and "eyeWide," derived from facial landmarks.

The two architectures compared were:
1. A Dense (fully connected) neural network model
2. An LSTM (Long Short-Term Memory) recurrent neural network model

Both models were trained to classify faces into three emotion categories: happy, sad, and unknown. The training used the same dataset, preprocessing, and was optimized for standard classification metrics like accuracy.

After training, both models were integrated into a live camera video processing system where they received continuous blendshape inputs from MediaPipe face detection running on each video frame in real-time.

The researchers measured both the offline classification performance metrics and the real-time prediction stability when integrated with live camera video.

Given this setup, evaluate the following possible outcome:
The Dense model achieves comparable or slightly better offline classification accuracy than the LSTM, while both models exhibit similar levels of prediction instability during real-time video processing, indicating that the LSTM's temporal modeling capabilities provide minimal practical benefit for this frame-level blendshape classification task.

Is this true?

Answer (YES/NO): NO